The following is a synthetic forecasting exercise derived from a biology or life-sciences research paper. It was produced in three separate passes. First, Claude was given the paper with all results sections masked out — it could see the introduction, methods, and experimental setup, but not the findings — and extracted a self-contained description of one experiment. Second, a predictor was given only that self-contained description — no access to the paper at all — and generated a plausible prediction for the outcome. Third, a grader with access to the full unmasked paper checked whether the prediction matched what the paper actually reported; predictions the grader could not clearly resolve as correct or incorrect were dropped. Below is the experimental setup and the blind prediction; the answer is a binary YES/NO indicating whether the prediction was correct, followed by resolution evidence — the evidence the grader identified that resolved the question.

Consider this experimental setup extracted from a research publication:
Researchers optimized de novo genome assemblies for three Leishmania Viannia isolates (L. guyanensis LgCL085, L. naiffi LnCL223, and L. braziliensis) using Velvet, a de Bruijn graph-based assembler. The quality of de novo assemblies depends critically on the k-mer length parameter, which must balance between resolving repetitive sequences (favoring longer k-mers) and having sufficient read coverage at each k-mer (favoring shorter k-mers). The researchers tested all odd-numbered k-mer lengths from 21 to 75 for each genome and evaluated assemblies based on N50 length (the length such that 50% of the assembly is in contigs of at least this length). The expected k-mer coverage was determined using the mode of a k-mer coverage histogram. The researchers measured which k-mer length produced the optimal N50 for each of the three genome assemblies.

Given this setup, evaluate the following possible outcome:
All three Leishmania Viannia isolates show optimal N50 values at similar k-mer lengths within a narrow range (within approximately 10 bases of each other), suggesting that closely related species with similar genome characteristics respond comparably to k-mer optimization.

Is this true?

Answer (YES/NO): NO